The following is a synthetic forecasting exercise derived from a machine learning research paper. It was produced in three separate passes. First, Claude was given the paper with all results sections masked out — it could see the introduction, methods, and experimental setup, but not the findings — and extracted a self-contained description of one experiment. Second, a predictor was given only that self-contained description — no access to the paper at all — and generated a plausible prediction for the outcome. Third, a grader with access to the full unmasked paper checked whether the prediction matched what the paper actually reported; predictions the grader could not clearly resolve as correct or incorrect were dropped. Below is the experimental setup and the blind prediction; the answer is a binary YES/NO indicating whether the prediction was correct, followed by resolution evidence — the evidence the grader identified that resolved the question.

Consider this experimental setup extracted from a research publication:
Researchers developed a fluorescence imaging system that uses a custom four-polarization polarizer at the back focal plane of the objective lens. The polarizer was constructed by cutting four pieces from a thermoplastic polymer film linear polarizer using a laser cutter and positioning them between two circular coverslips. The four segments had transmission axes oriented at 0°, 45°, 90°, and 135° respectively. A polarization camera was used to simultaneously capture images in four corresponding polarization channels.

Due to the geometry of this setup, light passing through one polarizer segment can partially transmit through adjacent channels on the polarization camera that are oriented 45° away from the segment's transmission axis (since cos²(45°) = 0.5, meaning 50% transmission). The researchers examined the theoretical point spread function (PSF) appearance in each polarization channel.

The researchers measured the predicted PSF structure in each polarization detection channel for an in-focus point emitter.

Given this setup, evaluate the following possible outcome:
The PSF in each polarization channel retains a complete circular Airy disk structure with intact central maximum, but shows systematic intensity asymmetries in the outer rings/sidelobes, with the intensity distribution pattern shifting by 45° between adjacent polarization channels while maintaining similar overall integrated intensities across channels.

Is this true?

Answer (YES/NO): NO